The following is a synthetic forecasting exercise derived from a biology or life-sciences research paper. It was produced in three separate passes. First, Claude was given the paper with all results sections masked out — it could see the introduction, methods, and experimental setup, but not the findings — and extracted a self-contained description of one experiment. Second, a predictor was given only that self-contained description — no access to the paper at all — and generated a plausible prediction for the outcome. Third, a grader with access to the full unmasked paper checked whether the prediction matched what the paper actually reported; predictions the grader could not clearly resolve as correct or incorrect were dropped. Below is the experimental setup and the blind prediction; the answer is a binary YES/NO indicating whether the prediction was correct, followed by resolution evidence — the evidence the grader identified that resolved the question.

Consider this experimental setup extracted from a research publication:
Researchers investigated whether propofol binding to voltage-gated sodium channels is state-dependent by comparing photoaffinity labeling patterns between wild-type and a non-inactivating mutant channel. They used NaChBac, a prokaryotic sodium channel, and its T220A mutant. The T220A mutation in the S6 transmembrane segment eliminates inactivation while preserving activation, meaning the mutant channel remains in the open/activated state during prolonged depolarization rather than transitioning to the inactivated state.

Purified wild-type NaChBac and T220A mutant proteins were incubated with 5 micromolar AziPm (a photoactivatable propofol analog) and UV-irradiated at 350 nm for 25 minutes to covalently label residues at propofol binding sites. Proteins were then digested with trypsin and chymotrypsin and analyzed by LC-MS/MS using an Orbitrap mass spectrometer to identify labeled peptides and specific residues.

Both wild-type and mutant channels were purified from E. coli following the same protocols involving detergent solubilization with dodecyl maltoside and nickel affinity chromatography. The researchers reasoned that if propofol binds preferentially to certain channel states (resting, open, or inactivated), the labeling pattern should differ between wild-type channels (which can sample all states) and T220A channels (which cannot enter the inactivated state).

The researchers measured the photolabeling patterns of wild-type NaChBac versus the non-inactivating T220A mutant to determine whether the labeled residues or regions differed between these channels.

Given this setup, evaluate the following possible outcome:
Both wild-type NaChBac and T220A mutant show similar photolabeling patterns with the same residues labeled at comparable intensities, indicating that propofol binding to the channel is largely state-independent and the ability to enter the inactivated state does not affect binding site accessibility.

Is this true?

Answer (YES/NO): NO